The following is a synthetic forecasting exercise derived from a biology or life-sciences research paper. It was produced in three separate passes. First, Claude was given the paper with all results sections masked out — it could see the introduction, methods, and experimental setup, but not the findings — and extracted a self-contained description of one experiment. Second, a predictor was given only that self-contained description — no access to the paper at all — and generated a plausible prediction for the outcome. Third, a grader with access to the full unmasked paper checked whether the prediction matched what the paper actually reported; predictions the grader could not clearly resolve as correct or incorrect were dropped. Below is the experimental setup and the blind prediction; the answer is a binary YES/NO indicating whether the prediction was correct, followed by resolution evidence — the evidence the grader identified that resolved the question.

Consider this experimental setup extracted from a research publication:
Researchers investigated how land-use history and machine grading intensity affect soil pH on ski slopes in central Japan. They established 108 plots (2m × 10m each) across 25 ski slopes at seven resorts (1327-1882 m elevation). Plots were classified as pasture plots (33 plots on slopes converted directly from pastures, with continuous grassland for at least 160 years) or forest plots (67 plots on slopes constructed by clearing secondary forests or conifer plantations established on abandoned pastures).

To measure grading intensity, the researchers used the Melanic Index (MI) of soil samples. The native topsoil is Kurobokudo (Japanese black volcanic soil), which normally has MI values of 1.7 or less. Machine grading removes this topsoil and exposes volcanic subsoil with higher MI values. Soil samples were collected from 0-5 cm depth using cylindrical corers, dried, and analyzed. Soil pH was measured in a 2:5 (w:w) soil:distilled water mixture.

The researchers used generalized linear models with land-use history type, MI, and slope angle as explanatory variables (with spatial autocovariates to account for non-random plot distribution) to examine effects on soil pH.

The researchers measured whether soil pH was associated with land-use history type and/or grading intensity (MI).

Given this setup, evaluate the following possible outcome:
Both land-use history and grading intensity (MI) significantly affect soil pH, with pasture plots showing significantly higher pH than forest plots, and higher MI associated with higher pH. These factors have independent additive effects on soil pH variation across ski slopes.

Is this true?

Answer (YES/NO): NO